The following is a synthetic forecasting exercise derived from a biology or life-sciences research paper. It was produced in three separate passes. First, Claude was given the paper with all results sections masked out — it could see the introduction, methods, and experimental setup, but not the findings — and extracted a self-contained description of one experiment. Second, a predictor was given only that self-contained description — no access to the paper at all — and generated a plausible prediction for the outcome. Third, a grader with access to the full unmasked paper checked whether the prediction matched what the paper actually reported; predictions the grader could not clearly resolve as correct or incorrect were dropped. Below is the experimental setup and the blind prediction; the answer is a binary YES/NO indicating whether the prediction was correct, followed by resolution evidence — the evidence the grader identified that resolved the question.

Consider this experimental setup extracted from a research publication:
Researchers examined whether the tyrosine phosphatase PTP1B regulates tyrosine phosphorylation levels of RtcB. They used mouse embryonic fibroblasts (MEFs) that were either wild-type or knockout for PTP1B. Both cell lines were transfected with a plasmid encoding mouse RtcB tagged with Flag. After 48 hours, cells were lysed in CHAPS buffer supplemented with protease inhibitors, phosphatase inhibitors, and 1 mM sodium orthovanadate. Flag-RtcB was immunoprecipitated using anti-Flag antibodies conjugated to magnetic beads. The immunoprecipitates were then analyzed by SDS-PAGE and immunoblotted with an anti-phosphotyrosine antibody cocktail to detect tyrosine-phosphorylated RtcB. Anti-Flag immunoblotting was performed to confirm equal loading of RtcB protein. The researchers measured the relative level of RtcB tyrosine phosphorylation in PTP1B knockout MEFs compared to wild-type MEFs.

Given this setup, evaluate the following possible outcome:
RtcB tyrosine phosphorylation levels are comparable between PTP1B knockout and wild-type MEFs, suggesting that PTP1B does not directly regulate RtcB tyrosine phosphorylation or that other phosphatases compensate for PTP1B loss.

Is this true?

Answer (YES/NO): NO